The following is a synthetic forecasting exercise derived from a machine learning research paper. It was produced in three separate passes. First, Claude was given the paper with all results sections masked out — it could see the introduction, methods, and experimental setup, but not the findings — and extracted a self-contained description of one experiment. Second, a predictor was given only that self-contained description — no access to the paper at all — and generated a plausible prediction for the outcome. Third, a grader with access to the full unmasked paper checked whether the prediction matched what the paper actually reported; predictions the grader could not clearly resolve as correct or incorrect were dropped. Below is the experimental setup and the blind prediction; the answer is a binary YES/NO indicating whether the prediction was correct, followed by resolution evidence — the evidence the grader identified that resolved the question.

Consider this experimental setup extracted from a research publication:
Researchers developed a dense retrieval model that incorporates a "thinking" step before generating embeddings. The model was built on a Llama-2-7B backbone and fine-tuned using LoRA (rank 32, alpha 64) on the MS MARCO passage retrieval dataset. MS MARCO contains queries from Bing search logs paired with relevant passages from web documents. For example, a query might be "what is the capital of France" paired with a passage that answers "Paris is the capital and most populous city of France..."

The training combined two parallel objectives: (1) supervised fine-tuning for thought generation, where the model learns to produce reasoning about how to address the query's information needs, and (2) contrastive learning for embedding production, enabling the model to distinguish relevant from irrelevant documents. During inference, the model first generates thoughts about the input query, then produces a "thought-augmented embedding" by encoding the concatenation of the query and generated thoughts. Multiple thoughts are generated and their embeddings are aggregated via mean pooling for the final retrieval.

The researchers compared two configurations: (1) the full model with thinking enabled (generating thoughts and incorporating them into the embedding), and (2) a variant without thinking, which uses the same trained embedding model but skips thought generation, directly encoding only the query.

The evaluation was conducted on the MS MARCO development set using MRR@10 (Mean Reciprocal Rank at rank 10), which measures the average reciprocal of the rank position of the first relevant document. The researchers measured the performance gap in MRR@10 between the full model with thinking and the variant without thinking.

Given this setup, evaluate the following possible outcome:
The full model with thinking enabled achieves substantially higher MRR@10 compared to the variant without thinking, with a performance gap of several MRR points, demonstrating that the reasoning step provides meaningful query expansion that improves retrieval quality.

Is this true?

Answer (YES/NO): NO